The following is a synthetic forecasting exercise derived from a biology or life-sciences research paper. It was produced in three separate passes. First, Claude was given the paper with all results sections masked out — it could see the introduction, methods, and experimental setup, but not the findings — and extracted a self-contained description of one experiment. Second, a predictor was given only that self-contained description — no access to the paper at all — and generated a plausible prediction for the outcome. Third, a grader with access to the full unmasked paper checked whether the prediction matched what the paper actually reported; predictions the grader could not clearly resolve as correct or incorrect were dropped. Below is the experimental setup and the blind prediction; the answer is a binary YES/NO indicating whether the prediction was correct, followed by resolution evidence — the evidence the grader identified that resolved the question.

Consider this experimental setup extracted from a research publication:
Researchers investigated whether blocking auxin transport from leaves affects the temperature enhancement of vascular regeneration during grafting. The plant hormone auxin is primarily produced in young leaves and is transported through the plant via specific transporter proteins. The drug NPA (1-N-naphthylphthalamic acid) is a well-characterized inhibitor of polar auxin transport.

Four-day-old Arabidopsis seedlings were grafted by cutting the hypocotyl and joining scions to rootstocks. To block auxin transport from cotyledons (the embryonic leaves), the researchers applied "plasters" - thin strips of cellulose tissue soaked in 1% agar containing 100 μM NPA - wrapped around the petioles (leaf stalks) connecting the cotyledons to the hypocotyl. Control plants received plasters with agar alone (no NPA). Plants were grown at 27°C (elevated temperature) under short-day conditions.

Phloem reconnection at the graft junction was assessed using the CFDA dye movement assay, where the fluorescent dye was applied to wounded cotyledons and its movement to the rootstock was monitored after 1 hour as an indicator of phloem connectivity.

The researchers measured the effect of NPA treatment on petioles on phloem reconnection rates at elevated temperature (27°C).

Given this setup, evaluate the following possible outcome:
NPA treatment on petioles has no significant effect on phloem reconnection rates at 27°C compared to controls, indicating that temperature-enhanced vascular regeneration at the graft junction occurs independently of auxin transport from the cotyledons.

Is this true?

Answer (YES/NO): NO